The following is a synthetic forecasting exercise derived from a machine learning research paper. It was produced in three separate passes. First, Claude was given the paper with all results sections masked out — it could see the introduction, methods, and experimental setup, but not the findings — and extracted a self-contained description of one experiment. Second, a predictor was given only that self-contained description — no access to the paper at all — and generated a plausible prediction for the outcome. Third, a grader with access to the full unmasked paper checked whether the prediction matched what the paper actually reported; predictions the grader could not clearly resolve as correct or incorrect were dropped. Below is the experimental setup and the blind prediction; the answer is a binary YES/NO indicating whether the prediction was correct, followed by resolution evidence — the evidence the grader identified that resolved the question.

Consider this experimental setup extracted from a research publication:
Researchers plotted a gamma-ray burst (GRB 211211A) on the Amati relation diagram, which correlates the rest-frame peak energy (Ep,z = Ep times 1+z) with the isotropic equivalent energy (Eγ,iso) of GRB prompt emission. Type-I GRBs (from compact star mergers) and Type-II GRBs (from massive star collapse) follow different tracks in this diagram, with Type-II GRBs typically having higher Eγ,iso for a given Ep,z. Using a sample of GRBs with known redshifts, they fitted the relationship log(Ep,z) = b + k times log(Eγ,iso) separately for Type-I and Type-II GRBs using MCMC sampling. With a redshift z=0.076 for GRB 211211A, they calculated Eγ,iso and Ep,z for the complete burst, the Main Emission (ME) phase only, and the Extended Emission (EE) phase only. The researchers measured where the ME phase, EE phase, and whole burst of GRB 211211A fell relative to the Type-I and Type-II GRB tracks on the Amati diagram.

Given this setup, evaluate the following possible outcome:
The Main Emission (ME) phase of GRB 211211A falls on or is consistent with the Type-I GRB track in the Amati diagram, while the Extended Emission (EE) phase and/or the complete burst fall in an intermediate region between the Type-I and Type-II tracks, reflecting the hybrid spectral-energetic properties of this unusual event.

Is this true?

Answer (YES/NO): NO